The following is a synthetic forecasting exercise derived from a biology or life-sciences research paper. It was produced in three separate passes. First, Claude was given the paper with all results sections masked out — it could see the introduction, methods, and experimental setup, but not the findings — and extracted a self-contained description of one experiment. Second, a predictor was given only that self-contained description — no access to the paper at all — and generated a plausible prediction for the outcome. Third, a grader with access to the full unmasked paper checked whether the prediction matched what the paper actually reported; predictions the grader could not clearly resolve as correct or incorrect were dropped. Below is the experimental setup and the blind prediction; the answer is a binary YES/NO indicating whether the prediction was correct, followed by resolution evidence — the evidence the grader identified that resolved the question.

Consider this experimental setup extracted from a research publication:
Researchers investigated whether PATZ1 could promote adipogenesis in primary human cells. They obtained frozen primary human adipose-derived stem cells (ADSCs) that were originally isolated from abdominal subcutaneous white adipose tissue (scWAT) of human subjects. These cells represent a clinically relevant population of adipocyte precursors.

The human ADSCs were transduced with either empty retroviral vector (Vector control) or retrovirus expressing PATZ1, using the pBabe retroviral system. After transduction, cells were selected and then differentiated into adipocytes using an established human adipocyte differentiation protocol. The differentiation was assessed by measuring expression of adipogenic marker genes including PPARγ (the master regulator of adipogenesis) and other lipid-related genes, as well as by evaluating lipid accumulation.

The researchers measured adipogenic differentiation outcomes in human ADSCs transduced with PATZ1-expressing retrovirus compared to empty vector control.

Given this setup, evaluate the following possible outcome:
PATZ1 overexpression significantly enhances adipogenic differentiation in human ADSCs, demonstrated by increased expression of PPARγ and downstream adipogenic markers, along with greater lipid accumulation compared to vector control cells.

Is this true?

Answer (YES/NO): YES